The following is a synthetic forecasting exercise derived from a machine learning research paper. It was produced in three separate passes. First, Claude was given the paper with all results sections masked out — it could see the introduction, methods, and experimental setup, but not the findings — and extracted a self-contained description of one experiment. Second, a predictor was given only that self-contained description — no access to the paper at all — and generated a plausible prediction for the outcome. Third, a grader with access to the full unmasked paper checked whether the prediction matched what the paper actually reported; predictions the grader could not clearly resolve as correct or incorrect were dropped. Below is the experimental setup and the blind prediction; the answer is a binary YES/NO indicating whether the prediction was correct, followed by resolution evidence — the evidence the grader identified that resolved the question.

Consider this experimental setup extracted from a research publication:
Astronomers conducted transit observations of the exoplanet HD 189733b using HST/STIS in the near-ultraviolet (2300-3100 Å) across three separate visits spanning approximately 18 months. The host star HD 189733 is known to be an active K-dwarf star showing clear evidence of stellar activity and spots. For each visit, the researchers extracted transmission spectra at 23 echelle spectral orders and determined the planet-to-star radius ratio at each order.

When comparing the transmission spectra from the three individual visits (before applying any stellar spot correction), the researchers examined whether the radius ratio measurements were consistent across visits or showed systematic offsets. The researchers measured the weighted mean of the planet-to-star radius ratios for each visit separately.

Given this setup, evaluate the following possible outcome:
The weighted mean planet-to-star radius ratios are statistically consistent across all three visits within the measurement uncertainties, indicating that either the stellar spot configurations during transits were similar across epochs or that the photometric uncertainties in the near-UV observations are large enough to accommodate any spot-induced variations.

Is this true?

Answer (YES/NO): NO